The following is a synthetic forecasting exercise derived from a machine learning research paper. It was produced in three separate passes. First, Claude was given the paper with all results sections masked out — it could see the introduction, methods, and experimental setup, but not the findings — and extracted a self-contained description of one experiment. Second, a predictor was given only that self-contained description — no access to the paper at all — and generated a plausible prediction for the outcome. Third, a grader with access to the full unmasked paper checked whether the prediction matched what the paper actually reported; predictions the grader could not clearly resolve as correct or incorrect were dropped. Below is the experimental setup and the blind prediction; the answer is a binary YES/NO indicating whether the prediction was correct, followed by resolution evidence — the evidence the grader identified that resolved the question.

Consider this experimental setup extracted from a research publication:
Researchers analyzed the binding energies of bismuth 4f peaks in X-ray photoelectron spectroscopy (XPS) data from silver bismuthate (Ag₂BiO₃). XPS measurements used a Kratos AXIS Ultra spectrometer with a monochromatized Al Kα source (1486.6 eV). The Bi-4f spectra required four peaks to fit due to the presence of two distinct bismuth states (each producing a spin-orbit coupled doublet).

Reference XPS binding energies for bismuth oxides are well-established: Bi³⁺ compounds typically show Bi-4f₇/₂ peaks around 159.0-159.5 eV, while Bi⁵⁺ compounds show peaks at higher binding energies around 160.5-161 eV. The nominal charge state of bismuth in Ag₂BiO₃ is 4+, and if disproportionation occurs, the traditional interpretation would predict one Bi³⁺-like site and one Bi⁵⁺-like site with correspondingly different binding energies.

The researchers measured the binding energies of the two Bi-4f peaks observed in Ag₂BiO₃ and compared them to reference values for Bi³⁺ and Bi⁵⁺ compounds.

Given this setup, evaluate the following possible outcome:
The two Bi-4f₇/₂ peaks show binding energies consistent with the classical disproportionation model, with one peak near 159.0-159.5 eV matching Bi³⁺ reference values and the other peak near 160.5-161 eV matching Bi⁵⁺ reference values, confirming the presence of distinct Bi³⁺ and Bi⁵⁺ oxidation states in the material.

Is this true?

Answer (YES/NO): NO